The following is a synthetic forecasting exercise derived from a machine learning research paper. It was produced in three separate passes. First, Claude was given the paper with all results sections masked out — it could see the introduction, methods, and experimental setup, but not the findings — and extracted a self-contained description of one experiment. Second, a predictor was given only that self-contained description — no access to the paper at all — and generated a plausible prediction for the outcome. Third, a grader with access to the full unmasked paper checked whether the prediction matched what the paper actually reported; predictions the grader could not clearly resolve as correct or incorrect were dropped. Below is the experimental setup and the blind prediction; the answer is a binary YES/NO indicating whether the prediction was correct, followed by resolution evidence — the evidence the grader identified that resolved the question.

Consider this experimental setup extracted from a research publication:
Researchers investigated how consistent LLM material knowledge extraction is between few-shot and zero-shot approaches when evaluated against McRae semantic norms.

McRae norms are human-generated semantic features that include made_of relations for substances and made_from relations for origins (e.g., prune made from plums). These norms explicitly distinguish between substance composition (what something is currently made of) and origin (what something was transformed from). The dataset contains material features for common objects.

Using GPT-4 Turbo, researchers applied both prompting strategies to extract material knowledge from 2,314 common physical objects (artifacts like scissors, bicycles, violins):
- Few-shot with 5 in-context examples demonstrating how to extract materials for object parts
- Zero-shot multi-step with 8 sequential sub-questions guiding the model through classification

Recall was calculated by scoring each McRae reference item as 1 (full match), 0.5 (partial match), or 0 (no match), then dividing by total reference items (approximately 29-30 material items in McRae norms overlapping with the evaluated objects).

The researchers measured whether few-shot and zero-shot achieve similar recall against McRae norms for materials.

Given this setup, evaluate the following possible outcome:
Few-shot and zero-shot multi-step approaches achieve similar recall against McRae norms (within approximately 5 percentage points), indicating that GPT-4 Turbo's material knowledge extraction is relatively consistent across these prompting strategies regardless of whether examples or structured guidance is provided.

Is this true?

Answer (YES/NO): YES